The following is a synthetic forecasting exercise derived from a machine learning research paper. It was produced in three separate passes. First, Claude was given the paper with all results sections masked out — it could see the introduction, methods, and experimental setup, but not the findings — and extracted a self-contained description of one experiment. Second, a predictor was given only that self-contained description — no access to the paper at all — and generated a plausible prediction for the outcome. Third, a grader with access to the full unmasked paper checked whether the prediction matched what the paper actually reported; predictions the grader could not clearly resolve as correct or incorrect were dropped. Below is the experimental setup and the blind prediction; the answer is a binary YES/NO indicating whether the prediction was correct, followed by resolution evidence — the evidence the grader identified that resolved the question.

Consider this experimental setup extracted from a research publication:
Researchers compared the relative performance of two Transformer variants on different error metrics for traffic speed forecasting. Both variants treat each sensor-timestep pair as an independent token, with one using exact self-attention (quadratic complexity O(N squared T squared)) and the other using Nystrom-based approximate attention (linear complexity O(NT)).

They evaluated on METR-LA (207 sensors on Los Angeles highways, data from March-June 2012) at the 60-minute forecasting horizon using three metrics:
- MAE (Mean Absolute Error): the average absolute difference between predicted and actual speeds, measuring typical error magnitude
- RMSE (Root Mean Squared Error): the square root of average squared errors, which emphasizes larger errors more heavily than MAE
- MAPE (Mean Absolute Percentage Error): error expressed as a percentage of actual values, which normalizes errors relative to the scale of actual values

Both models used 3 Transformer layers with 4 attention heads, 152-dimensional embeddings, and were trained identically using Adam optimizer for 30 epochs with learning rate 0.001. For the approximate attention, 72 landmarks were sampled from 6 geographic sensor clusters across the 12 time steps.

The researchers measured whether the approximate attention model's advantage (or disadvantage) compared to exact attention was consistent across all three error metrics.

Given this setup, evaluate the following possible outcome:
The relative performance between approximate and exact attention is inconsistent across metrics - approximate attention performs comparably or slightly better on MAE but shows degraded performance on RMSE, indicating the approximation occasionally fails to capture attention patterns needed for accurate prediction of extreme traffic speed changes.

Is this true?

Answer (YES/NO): NO